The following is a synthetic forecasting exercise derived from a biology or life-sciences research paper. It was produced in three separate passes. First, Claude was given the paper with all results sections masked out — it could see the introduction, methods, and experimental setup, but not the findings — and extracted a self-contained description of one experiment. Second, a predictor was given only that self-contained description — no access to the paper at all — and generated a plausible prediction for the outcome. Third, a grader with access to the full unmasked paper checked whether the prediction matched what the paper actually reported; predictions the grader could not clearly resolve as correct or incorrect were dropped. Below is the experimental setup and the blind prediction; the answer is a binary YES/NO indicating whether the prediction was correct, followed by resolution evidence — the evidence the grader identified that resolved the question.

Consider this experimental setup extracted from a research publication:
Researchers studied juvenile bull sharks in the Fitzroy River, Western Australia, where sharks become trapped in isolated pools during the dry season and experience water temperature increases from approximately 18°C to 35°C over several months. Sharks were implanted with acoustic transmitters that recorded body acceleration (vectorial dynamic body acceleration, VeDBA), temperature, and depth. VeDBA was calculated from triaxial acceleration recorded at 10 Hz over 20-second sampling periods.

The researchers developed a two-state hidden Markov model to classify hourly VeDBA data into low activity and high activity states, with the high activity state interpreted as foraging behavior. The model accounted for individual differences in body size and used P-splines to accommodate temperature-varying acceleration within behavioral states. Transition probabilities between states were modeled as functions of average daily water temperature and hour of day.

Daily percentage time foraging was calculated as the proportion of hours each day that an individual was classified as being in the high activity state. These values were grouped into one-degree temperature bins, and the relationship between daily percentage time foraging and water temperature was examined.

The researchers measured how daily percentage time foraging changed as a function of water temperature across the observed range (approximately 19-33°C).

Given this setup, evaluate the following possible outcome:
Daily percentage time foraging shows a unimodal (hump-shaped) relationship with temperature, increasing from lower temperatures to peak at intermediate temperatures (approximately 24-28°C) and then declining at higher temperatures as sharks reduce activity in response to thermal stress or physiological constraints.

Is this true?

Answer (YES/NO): NO